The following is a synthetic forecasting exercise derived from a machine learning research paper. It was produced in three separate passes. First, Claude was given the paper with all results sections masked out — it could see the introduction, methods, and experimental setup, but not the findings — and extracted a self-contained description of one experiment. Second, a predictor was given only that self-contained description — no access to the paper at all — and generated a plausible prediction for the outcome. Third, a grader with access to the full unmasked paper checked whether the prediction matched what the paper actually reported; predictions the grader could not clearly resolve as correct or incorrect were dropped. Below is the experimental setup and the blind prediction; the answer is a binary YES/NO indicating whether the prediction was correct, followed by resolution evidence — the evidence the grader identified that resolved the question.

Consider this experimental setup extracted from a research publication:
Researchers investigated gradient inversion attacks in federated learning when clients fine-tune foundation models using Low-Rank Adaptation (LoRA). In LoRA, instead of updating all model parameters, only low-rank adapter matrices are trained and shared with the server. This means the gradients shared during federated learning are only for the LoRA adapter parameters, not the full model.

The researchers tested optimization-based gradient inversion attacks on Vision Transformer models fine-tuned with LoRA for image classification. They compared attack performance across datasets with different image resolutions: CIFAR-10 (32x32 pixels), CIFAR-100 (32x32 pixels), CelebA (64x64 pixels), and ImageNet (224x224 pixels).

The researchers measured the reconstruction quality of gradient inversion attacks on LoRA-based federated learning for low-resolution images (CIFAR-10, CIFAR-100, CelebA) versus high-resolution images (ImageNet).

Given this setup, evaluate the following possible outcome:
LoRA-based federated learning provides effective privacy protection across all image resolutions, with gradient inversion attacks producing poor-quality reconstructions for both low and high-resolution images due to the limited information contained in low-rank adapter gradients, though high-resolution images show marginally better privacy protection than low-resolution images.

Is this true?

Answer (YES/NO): NO